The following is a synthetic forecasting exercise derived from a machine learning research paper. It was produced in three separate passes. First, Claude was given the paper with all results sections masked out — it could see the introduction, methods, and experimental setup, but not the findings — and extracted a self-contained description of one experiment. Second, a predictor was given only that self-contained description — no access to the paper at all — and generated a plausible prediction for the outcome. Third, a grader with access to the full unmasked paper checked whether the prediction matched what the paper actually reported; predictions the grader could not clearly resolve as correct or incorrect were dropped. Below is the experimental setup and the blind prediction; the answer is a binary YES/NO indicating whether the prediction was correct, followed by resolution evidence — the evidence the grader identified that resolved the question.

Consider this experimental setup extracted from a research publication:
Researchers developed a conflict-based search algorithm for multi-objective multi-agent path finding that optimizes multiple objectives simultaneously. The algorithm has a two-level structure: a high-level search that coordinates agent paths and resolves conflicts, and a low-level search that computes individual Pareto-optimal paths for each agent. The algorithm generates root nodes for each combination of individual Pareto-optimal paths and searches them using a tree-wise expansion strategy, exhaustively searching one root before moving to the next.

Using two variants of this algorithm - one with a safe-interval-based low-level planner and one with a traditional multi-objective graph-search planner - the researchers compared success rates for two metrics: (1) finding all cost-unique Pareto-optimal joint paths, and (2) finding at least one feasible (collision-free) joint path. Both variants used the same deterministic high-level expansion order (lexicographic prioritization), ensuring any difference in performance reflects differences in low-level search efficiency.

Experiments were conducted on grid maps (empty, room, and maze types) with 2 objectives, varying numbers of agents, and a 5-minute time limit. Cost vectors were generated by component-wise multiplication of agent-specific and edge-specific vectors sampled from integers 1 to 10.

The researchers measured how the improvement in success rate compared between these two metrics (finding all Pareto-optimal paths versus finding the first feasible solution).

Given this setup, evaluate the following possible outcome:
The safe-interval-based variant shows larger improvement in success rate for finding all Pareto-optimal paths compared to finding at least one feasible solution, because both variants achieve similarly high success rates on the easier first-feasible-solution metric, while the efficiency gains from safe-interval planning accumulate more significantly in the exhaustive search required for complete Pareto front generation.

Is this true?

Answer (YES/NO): NO